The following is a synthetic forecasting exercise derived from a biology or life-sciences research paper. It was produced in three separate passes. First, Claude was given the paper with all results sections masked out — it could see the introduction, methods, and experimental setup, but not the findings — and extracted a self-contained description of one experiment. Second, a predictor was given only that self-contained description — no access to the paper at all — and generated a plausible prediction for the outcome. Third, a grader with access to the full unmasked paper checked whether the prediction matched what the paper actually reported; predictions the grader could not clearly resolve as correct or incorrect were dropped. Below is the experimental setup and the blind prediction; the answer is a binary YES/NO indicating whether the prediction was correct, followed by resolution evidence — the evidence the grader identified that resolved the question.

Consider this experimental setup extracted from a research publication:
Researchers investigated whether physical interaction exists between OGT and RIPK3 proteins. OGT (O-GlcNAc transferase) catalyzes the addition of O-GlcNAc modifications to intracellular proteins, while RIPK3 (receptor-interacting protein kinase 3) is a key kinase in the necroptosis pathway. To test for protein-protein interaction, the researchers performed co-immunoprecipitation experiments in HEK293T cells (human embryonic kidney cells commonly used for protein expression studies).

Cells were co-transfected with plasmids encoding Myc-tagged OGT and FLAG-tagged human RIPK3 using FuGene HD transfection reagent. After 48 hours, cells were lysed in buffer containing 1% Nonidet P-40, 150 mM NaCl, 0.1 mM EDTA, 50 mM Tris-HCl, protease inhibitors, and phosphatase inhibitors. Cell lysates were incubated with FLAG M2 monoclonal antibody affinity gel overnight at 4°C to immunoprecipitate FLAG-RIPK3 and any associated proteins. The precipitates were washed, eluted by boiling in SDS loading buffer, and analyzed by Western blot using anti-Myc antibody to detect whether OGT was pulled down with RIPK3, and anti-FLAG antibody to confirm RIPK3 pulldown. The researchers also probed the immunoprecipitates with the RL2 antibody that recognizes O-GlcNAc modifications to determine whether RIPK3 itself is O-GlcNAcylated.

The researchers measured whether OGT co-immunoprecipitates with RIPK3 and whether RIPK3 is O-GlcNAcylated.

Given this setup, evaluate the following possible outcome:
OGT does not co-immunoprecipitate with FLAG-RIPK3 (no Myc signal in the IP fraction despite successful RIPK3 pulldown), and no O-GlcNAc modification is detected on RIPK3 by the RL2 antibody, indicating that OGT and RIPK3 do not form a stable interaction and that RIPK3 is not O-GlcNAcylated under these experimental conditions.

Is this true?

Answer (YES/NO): NO